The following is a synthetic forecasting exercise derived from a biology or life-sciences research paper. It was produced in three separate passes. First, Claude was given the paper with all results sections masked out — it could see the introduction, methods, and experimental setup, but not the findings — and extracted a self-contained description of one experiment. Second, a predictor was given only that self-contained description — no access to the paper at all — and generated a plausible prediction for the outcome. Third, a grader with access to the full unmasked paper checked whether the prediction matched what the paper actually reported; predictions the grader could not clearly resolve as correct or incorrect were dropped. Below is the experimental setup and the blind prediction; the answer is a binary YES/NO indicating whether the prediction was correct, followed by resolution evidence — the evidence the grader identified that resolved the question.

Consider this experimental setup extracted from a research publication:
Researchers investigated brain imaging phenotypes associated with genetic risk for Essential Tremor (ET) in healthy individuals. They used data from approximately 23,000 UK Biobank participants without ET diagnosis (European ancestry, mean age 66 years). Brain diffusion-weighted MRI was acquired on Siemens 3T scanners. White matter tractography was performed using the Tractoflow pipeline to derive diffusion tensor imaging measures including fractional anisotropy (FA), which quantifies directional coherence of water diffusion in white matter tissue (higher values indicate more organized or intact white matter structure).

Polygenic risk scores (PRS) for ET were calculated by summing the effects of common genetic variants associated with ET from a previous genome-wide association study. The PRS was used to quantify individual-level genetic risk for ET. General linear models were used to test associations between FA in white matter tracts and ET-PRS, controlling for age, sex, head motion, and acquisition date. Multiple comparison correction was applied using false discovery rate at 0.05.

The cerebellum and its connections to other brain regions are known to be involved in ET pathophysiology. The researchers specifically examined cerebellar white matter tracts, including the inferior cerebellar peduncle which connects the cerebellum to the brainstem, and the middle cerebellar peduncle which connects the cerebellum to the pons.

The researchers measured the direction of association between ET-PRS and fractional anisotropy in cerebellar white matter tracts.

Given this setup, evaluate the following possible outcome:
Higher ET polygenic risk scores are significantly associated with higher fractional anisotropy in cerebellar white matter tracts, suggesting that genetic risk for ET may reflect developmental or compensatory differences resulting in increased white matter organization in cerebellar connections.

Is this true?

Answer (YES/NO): NO